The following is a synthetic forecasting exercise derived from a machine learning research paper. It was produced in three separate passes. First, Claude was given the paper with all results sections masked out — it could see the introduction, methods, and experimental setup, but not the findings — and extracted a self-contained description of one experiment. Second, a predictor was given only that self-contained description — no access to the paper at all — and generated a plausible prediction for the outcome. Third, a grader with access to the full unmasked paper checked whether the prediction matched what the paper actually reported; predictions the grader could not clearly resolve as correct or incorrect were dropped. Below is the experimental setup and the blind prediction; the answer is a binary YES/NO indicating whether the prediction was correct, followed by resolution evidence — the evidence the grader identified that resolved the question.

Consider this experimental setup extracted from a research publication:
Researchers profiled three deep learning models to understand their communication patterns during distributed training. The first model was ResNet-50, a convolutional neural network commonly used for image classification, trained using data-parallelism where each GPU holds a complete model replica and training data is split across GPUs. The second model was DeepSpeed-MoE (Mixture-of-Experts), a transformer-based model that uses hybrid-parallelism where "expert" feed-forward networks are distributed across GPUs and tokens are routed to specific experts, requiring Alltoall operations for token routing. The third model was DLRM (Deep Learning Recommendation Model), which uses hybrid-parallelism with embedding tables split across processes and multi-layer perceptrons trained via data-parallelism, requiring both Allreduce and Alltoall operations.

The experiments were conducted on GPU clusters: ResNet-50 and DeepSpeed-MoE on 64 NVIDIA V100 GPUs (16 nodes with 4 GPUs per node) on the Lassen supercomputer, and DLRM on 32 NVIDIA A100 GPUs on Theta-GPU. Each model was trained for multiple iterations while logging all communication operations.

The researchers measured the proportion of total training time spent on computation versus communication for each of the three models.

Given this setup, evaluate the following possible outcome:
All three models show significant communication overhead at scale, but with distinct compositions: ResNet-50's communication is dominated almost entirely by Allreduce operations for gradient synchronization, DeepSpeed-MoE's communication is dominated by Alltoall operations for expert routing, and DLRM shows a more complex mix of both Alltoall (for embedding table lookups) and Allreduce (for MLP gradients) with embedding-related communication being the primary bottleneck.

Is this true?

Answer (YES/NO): NO